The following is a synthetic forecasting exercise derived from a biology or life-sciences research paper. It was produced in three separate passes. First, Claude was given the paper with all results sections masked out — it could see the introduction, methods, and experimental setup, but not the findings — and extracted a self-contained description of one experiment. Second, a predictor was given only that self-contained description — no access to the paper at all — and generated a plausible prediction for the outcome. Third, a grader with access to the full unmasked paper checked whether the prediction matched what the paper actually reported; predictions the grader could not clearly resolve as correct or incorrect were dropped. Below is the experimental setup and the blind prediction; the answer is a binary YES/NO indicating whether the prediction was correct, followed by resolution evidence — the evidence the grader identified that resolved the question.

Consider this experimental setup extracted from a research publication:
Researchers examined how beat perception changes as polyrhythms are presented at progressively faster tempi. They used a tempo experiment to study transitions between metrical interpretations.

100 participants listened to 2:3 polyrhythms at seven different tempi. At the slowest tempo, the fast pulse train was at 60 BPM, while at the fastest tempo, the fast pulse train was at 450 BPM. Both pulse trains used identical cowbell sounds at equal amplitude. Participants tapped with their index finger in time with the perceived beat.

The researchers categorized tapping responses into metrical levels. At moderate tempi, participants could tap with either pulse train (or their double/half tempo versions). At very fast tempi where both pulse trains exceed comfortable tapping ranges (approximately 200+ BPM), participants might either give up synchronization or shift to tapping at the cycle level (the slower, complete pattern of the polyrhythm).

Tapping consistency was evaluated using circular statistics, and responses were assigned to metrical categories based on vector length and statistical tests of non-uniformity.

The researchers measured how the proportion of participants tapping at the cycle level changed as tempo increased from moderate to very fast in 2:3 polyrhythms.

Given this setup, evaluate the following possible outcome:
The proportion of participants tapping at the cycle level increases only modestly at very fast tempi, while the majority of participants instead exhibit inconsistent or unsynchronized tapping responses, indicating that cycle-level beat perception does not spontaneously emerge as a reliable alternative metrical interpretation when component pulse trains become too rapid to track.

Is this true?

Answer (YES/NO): NO